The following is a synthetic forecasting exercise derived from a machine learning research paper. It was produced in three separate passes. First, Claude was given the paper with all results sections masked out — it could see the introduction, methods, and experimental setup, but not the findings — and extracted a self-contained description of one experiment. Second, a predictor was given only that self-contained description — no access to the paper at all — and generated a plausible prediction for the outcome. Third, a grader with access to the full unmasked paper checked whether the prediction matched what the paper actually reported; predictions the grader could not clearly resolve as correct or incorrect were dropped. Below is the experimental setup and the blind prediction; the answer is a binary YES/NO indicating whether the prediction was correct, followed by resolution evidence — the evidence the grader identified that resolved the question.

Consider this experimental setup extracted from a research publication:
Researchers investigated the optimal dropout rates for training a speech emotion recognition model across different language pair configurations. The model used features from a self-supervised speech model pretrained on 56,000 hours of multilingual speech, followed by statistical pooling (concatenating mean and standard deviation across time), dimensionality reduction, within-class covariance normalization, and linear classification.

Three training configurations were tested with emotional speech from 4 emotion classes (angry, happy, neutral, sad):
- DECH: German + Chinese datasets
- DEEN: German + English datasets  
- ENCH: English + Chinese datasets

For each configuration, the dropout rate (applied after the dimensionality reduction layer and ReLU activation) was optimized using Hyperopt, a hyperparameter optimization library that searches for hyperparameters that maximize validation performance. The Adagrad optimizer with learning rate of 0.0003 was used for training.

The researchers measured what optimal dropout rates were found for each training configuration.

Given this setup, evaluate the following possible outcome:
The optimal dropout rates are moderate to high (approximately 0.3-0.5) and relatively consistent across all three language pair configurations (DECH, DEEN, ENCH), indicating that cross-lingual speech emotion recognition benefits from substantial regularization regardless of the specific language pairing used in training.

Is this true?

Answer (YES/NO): NO